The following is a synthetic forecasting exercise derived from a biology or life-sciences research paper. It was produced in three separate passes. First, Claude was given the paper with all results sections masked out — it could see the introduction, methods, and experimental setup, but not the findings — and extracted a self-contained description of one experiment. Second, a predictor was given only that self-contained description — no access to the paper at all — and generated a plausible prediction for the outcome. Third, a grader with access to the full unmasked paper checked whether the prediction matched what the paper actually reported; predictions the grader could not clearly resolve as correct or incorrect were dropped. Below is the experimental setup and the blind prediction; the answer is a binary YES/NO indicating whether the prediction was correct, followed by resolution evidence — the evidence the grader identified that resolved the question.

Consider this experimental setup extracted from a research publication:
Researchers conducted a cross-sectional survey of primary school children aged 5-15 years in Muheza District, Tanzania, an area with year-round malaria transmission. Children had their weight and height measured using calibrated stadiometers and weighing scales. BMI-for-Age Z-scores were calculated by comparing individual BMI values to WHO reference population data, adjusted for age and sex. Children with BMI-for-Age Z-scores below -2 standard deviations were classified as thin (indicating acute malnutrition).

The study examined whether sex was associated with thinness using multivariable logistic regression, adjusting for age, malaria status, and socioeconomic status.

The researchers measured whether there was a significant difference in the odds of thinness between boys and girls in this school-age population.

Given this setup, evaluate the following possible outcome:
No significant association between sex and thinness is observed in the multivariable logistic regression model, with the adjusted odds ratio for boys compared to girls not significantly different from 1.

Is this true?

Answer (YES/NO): YES